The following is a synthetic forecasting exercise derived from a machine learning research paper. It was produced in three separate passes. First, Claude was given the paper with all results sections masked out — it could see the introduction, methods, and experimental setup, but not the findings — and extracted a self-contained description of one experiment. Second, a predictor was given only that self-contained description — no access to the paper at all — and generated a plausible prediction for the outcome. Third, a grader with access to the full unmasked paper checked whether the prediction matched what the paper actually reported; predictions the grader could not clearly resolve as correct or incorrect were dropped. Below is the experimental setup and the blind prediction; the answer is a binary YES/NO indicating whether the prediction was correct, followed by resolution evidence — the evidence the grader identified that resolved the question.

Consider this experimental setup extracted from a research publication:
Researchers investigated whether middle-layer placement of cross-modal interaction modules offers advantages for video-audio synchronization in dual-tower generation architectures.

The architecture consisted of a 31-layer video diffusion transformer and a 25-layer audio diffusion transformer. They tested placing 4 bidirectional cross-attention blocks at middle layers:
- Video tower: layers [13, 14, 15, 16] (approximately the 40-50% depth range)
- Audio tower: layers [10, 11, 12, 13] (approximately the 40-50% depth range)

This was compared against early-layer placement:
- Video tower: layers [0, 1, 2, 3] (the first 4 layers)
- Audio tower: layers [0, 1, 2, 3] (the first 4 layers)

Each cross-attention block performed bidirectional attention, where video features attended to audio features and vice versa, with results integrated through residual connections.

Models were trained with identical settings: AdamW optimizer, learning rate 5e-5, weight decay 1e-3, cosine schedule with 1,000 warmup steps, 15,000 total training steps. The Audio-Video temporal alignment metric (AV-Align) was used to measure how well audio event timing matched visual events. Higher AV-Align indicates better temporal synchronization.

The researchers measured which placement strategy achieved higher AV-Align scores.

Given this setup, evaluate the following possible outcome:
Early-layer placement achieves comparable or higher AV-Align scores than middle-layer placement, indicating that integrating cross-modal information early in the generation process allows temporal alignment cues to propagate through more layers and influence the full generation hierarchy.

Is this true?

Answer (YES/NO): NO